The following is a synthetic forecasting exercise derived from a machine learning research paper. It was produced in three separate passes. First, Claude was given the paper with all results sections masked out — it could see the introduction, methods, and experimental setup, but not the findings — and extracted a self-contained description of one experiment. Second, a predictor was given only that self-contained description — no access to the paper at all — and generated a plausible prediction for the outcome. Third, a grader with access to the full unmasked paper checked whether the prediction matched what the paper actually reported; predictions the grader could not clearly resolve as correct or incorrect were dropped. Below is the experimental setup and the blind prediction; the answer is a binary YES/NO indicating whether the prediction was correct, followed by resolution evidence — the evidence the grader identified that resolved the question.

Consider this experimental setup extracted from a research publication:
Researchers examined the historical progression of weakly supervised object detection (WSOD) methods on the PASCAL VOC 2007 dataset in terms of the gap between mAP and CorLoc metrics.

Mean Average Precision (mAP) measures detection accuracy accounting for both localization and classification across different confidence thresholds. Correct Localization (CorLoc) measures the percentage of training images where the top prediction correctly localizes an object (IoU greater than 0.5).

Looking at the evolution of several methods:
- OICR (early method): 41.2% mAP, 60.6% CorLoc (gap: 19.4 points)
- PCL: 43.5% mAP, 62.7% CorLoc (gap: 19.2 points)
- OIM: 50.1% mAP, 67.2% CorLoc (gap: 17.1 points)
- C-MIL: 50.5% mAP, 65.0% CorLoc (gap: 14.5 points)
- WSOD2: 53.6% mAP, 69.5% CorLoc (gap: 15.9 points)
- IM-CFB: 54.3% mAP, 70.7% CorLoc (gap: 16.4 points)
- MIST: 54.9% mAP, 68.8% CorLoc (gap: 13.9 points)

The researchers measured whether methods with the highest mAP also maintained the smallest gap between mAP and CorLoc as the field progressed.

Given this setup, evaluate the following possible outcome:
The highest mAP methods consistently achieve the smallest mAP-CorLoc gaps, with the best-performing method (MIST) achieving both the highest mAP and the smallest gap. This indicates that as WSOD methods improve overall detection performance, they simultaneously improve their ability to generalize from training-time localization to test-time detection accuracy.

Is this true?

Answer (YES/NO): NO